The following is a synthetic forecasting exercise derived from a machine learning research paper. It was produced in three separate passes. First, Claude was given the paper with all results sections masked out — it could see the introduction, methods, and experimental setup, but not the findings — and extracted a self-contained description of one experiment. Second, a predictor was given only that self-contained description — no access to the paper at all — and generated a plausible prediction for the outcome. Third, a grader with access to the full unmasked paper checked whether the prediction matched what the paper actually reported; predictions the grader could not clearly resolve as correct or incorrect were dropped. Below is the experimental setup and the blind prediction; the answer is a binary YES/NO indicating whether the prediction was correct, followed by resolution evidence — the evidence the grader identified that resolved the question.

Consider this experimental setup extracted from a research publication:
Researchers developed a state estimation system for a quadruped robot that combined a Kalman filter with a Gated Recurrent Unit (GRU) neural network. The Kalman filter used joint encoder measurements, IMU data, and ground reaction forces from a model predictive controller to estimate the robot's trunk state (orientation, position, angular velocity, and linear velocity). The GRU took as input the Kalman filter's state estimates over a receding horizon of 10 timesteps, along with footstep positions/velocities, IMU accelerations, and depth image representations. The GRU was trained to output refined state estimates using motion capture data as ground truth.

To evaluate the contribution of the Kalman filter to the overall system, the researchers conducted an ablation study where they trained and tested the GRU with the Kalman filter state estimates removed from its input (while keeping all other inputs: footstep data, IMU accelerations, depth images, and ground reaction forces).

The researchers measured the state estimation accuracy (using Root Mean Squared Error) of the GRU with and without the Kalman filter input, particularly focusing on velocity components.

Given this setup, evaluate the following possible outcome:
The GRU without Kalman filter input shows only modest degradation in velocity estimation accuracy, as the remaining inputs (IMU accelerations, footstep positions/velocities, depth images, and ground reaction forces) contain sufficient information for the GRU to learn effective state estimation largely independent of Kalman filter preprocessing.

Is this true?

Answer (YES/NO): NO